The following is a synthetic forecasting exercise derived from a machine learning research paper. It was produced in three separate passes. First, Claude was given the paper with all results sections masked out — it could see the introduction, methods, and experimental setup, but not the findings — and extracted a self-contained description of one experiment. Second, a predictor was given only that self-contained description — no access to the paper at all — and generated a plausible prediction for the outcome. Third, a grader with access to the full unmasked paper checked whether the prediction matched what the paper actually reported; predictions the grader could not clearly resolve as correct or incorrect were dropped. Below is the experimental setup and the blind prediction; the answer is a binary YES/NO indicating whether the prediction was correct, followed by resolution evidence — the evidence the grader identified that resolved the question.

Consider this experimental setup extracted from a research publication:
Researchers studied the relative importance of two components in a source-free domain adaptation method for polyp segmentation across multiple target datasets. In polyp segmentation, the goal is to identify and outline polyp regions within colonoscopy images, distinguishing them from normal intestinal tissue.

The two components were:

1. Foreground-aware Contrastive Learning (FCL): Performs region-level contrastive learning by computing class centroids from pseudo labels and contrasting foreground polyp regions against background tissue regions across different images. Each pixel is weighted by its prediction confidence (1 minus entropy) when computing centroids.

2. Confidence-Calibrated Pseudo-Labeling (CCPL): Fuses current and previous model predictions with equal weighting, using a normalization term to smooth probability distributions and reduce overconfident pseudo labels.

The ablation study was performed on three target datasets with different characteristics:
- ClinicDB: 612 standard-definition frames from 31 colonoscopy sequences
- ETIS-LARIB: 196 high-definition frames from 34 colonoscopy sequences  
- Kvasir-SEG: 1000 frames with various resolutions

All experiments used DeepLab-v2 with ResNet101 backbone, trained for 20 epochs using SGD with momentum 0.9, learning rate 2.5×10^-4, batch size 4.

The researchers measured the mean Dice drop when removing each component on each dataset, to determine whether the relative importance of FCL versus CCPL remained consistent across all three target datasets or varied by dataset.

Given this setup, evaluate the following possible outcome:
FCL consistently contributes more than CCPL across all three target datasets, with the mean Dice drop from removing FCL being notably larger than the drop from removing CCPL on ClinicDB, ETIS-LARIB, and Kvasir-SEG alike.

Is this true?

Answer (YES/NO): NO